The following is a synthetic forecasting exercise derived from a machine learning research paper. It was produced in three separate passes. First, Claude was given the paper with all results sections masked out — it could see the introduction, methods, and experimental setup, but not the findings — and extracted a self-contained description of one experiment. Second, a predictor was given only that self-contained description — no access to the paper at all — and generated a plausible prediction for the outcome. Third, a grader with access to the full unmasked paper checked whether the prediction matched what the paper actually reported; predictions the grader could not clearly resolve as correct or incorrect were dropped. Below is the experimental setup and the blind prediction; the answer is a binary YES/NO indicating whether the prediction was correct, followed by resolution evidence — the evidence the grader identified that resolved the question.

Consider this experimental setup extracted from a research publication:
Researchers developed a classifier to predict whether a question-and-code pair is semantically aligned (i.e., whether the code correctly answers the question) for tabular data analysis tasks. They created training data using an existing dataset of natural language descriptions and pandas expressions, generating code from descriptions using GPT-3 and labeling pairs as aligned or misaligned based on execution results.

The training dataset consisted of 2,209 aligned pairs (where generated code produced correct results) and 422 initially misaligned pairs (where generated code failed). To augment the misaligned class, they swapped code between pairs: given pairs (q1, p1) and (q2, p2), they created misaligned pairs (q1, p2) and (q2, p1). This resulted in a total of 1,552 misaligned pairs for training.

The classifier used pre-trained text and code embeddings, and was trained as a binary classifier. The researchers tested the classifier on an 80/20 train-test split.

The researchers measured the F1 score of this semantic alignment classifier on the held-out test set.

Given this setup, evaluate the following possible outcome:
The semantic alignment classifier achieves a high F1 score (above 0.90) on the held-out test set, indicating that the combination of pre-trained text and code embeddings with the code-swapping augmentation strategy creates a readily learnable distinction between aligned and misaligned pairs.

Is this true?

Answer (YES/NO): YES